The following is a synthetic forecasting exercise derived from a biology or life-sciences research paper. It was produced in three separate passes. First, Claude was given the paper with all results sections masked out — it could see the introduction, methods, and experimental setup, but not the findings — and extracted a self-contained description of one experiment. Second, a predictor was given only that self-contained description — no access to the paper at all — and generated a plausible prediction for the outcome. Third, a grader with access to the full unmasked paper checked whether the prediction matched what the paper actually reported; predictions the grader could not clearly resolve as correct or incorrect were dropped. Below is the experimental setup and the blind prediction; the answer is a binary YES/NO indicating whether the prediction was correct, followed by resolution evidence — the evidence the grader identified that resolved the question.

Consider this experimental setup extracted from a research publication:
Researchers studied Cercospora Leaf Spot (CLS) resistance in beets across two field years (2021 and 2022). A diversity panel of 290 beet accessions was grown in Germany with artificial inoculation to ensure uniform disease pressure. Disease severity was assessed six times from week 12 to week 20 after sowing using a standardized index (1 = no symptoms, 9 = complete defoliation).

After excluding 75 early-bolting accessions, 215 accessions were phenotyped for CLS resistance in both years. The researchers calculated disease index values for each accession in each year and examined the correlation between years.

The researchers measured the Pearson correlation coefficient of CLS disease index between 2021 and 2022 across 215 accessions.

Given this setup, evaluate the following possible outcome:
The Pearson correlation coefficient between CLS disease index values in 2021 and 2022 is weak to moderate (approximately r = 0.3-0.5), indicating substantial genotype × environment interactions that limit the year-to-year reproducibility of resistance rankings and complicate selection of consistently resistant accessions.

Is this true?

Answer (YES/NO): NO